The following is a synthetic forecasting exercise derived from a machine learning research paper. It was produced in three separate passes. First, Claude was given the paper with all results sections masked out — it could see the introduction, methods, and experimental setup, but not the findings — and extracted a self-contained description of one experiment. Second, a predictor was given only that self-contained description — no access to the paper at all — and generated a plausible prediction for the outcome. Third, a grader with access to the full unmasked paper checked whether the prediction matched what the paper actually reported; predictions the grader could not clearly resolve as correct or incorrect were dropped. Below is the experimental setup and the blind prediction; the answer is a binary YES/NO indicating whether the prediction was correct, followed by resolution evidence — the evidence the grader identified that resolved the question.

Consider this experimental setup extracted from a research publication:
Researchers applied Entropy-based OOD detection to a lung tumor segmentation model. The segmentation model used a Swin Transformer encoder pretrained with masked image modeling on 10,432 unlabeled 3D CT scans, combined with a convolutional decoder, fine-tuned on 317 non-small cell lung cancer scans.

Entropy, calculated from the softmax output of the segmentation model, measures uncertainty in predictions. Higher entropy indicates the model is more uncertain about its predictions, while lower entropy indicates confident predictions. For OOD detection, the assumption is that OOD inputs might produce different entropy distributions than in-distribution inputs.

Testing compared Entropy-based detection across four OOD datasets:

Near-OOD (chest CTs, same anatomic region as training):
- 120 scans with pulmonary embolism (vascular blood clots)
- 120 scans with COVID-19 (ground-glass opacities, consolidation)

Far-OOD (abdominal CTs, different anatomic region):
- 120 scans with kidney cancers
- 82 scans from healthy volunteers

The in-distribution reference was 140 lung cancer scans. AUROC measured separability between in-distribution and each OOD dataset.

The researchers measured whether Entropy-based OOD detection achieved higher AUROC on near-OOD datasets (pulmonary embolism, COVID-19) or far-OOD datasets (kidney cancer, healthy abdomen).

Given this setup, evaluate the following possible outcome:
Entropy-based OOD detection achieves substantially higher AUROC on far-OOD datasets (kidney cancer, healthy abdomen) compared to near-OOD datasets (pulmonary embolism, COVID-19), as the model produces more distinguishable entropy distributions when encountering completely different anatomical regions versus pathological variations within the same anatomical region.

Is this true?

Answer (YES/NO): YES